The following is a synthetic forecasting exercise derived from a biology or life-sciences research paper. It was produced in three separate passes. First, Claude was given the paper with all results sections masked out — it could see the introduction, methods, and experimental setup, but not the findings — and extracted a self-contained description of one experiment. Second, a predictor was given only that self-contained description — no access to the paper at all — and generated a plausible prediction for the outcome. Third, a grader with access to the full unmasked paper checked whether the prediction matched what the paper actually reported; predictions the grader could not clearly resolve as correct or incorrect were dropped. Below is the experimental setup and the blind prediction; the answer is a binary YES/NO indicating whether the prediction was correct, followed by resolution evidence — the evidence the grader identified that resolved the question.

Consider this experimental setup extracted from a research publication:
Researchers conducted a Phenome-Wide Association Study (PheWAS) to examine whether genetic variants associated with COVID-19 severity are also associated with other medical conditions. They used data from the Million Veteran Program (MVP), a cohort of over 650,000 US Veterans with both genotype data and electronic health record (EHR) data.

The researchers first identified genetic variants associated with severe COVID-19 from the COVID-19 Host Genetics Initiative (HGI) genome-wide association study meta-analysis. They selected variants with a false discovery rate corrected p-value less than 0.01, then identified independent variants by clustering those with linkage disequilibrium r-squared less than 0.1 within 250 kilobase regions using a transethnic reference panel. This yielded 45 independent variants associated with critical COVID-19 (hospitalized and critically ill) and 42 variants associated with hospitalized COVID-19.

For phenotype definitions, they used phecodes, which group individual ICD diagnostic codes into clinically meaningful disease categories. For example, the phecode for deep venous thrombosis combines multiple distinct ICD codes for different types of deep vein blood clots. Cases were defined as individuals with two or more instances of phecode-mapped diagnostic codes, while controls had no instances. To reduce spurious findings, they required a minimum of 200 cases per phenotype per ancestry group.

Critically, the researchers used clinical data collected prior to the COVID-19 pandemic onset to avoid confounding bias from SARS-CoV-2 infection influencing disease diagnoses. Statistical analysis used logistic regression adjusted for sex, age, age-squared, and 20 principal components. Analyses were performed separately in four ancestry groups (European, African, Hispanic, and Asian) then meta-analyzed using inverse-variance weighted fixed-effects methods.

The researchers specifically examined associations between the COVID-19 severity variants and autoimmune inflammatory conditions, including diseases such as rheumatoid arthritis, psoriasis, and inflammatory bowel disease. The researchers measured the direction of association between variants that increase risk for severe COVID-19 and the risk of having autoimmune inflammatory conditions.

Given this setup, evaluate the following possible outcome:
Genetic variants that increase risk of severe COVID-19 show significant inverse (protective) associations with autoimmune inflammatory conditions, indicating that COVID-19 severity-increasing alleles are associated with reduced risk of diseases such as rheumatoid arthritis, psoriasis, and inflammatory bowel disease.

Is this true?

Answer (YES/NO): YES